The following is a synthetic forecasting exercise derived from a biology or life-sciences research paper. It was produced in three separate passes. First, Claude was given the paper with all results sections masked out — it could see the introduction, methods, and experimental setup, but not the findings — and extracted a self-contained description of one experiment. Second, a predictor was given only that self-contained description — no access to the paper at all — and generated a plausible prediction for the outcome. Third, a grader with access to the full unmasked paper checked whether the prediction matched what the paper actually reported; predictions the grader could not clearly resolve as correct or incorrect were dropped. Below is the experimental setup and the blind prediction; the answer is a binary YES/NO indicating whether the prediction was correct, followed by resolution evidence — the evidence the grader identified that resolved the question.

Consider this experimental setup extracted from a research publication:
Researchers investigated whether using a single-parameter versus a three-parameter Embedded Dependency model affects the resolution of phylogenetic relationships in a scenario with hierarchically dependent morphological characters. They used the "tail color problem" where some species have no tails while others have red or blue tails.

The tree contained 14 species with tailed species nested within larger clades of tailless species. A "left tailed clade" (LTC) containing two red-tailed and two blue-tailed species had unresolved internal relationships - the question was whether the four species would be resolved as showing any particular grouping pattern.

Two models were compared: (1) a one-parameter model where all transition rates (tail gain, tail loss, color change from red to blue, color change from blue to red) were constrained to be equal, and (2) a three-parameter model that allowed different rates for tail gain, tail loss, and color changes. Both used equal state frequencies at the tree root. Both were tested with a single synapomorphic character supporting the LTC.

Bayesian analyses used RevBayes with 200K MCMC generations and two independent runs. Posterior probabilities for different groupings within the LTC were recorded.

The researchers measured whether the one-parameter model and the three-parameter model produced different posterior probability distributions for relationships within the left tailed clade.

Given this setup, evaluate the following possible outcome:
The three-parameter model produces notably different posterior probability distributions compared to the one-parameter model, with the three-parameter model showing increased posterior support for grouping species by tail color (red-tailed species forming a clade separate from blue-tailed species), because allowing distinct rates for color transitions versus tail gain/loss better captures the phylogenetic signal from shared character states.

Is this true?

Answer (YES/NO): NO